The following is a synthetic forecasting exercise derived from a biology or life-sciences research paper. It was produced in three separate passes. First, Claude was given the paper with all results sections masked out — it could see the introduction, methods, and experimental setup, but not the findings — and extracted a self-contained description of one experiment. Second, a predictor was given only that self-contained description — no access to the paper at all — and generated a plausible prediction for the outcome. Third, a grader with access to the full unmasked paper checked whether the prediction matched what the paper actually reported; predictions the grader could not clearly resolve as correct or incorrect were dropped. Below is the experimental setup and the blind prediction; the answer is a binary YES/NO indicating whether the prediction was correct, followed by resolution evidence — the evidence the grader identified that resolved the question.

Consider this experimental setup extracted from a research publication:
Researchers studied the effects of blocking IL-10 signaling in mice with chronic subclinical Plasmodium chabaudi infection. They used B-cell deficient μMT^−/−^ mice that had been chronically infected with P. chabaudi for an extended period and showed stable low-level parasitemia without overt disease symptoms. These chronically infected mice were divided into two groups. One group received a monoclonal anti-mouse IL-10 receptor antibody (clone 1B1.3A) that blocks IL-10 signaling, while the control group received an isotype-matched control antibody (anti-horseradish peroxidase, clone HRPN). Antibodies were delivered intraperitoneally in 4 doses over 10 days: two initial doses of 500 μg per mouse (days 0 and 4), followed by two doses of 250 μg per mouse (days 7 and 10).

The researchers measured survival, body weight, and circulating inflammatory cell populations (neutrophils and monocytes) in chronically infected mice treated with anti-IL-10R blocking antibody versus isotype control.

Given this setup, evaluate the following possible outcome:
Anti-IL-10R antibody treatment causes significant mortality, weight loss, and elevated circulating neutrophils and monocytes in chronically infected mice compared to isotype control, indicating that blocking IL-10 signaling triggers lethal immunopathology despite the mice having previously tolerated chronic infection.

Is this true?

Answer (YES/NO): YES